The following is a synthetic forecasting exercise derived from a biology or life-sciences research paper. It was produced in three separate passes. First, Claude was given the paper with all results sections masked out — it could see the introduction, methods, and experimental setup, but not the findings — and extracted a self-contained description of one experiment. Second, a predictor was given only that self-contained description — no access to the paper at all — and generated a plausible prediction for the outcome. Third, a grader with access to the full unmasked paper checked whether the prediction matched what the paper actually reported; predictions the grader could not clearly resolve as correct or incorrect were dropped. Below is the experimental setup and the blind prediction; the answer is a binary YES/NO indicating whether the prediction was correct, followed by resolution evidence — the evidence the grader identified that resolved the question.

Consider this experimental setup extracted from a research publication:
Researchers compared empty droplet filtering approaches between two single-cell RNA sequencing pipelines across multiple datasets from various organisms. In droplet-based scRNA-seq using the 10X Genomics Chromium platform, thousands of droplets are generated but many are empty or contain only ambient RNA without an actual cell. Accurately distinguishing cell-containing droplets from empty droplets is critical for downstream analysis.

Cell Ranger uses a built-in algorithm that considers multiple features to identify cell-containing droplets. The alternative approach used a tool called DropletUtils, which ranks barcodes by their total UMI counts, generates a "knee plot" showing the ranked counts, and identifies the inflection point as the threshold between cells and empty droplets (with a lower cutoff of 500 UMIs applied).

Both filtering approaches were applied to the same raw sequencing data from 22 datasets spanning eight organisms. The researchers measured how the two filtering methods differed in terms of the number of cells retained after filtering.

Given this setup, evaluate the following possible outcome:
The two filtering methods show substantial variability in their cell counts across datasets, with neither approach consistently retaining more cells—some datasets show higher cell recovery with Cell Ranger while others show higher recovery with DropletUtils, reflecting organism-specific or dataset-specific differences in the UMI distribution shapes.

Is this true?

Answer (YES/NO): NO